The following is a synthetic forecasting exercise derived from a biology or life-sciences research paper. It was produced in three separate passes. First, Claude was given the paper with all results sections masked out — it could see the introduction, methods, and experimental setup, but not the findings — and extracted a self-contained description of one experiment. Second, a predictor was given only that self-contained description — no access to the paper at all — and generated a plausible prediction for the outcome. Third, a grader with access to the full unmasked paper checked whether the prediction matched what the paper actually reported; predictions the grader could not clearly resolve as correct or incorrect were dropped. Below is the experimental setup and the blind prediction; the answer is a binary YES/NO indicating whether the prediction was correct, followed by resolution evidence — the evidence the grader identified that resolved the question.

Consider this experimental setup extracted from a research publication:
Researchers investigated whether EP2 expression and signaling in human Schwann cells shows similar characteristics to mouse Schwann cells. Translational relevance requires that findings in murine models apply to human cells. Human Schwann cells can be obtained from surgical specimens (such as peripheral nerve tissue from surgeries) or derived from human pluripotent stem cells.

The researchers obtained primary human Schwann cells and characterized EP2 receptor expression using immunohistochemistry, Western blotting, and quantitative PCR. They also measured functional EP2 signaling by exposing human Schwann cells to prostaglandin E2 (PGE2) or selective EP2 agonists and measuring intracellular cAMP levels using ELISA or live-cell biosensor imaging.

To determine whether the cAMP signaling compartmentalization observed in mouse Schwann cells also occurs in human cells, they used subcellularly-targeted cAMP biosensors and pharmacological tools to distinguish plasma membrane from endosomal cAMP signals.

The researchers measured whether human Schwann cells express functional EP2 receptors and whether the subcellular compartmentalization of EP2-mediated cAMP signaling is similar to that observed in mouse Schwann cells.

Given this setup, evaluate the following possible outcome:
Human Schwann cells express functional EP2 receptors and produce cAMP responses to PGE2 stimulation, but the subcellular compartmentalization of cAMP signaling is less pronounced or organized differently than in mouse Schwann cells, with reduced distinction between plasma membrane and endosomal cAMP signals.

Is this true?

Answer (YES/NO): NO